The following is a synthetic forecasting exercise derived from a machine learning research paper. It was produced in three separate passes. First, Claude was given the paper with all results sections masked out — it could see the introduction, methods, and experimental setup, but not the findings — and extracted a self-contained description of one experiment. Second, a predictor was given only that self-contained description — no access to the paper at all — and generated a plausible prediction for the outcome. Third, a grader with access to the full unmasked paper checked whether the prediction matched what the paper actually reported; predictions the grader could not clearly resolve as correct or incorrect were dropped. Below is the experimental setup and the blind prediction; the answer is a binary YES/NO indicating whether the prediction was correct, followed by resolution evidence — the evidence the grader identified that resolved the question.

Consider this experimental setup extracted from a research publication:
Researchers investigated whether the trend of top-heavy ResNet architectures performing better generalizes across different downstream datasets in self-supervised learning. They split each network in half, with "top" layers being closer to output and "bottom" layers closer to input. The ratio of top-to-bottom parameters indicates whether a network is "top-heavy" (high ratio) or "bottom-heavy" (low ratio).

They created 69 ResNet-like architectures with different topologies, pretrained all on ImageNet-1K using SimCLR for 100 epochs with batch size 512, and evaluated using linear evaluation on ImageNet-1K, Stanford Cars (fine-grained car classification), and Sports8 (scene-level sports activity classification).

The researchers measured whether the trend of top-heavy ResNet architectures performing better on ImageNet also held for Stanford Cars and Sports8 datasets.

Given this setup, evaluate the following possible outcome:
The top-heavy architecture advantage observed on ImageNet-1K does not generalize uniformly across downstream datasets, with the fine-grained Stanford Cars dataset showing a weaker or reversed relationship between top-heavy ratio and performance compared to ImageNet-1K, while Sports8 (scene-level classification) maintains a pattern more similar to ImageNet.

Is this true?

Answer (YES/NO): NO